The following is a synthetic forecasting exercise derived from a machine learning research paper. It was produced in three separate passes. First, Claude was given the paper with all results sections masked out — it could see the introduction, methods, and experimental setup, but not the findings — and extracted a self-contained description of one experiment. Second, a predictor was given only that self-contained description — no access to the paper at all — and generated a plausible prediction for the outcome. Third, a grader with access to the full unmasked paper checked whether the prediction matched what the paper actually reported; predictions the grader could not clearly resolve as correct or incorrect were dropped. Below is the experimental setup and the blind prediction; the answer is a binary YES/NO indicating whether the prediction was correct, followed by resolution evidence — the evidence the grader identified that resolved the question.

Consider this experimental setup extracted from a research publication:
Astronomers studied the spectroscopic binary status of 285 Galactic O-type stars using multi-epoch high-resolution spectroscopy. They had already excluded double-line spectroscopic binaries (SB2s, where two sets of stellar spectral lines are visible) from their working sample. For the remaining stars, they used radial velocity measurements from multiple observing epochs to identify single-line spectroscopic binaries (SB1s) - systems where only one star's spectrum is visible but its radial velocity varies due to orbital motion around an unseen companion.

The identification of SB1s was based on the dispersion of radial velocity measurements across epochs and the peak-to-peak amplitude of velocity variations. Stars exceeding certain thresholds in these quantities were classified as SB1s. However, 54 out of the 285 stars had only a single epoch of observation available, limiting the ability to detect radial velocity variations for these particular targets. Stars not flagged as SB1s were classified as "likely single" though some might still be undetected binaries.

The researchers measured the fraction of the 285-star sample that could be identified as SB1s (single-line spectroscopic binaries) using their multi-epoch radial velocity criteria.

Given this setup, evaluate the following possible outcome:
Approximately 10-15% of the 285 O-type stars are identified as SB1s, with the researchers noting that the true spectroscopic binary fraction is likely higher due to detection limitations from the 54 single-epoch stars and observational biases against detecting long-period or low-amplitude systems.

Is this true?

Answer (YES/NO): NO